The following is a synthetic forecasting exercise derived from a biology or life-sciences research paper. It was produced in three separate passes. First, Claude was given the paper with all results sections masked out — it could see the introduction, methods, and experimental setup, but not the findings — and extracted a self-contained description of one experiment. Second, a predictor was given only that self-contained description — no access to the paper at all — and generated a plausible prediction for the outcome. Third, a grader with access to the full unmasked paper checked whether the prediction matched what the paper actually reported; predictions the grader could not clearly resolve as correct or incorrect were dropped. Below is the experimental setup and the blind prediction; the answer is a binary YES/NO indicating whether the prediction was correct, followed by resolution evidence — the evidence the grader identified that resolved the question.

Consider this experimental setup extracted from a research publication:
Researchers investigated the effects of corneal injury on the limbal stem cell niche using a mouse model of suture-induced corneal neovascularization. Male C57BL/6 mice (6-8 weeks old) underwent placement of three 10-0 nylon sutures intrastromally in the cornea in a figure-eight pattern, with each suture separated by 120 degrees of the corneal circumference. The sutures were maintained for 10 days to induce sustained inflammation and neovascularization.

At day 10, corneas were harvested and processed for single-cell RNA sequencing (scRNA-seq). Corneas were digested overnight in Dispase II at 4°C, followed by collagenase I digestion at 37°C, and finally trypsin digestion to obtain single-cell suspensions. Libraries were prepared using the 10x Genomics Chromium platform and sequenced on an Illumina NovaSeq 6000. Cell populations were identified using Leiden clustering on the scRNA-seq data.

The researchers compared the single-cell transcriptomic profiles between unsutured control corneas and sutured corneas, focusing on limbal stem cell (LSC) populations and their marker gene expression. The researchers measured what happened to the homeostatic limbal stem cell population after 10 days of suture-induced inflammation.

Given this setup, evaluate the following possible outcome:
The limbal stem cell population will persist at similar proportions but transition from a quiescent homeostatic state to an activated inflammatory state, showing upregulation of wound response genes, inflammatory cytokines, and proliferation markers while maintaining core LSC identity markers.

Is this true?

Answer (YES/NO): NO